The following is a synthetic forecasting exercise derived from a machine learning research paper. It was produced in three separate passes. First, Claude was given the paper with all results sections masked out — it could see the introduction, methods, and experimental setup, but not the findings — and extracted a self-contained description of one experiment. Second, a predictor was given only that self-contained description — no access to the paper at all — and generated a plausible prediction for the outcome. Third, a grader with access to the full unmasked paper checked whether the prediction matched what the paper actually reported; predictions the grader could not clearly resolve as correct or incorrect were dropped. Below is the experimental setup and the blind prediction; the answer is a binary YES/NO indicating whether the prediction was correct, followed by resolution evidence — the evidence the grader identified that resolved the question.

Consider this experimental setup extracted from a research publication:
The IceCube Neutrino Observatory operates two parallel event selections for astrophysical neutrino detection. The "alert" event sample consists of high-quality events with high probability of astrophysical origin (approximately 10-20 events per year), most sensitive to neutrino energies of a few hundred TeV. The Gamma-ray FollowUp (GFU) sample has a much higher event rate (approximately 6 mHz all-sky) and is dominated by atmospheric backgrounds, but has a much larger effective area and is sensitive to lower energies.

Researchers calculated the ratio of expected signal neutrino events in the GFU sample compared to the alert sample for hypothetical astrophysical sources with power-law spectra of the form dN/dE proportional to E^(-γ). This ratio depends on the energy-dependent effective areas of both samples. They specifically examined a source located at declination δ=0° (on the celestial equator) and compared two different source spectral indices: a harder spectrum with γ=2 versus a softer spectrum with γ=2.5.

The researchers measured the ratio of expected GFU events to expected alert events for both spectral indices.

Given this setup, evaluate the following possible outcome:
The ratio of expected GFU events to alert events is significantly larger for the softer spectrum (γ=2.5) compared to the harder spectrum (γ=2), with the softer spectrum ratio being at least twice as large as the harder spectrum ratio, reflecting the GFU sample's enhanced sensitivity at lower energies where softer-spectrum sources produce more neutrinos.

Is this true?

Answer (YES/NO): YES